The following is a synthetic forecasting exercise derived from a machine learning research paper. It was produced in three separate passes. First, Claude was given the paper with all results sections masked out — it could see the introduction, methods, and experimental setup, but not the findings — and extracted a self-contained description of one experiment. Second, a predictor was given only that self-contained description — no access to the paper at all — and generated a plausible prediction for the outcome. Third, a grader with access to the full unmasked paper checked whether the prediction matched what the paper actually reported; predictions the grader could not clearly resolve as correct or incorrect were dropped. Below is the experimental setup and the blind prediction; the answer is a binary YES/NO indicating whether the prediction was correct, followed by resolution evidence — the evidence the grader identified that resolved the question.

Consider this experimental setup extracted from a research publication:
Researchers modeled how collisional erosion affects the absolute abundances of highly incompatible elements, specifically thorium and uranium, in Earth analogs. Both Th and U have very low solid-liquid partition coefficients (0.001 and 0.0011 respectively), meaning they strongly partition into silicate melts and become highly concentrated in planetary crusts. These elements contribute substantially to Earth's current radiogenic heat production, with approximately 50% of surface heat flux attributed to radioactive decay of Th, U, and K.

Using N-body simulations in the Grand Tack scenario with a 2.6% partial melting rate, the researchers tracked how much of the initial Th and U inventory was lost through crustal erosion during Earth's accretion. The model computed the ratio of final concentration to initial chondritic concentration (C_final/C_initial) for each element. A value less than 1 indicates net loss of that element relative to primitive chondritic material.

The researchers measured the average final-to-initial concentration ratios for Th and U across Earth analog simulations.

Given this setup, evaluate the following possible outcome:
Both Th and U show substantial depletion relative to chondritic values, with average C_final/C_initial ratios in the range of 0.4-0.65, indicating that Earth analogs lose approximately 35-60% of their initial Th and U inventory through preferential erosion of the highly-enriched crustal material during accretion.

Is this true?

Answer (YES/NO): NO